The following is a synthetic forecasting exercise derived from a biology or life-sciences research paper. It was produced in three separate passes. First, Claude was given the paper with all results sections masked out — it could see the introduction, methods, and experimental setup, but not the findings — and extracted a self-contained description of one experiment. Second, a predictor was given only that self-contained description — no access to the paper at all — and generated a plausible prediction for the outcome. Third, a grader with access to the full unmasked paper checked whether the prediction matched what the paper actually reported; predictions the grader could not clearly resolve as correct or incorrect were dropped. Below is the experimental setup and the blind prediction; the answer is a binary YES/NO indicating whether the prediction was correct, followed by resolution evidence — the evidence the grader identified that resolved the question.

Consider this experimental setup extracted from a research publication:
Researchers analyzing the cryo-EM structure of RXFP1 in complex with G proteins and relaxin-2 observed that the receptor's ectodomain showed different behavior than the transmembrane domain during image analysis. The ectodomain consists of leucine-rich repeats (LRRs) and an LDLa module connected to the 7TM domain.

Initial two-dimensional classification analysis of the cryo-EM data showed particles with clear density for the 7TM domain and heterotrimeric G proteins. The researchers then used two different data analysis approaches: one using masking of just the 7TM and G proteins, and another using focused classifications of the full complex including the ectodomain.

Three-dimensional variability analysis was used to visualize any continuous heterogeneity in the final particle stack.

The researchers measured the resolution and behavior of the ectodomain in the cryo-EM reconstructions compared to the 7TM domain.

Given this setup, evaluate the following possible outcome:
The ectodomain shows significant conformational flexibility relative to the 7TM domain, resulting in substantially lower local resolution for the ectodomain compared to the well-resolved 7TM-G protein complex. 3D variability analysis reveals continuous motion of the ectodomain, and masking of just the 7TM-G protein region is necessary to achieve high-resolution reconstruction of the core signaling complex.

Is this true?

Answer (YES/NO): YES